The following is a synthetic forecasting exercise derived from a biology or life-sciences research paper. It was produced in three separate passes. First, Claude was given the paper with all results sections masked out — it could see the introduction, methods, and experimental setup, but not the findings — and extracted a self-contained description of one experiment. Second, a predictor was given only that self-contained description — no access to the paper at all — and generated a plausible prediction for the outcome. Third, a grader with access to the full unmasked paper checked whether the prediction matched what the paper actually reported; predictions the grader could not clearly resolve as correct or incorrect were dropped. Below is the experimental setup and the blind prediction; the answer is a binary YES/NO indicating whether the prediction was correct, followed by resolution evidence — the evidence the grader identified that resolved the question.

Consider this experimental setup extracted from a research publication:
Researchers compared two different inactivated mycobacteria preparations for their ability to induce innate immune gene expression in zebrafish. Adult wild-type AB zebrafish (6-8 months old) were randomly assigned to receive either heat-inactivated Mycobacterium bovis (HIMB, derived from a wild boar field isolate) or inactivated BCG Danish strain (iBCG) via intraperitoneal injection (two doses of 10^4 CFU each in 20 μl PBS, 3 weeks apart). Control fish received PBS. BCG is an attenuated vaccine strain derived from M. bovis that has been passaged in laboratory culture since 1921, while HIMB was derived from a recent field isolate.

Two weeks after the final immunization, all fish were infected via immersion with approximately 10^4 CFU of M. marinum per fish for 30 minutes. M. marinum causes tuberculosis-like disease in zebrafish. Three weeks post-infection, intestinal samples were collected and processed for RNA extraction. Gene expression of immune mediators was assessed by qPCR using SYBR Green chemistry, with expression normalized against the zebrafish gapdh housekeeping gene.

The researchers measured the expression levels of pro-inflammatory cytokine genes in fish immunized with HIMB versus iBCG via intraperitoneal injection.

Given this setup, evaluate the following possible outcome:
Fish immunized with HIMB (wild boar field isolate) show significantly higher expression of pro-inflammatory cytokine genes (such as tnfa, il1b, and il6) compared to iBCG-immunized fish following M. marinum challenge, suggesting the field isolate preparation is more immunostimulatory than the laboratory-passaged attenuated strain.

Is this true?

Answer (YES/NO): NO